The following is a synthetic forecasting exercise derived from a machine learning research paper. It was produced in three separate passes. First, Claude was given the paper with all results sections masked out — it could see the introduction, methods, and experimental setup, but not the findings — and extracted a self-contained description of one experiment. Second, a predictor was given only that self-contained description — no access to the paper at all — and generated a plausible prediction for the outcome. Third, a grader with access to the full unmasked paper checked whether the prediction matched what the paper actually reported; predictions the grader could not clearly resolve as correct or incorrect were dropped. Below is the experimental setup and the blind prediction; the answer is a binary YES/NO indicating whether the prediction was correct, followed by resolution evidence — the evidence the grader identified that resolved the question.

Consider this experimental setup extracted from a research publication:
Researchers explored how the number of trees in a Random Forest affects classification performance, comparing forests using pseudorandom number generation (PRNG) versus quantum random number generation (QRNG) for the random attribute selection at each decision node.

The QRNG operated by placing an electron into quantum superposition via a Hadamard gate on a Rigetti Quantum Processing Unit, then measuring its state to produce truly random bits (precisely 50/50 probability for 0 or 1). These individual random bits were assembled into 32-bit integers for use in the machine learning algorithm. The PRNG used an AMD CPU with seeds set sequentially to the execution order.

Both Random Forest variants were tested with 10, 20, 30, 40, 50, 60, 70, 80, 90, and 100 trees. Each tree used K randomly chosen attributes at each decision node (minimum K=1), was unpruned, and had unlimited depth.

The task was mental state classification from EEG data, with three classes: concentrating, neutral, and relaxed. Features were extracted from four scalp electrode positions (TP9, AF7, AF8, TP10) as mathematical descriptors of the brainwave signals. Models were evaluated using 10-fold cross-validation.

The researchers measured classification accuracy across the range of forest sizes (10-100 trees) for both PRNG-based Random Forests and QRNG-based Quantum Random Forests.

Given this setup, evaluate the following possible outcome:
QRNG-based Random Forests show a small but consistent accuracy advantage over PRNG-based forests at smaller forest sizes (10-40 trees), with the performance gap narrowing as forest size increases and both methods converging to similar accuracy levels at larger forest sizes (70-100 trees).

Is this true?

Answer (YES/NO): NO